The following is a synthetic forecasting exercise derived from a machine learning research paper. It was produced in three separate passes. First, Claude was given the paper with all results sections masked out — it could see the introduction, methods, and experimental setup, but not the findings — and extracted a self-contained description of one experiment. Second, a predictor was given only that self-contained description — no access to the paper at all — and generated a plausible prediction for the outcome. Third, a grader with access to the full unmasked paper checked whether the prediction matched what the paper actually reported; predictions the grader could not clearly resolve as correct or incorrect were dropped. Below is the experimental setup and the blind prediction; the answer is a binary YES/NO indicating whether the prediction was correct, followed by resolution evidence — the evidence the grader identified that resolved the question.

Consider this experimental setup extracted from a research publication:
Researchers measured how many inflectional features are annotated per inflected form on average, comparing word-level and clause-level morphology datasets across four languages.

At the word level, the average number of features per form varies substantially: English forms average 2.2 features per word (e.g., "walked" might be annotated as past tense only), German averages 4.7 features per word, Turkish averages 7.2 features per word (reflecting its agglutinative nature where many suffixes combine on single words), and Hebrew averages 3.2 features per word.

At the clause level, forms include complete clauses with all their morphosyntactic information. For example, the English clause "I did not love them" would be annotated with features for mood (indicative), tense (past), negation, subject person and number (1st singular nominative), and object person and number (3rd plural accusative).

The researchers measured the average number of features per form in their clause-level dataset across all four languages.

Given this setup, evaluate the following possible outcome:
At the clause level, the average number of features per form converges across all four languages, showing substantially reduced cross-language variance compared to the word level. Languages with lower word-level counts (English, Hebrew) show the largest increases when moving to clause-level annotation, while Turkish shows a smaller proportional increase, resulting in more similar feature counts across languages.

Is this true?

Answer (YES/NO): YES